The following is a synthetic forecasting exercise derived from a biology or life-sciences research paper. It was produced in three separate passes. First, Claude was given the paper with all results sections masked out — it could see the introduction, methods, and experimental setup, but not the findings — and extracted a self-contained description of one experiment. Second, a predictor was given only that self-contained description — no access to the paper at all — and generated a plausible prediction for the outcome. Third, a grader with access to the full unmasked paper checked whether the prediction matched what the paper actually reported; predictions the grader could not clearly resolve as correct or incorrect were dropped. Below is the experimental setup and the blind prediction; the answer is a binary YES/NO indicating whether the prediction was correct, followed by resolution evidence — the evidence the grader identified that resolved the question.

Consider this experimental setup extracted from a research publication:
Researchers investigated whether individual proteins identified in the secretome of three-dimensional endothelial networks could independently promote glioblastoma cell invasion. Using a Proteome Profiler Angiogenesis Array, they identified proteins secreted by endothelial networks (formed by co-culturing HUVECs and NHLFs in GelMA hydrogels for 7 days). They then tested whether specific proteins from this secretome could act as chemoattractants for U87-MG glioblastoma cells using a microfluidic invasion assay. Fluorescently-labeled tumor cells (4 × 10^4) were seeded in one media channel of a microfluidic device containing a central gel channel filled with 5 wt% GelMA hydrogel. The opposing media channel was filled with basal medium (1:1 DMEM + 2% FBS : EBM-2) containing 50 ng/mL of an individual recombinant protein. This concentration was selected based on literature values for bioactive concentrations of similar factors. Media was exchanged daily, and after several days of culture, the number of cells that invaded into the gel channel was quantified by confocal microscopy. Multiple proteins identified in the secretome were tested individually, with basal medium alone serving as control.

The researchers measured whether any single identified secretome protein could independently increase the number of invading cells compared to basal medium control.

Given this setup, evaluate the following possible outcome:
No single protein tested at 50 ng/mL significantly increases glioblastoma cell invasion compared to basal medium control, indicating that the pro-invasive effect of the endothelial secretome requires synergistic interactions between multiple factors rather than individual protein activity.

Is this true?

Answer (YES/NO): NO